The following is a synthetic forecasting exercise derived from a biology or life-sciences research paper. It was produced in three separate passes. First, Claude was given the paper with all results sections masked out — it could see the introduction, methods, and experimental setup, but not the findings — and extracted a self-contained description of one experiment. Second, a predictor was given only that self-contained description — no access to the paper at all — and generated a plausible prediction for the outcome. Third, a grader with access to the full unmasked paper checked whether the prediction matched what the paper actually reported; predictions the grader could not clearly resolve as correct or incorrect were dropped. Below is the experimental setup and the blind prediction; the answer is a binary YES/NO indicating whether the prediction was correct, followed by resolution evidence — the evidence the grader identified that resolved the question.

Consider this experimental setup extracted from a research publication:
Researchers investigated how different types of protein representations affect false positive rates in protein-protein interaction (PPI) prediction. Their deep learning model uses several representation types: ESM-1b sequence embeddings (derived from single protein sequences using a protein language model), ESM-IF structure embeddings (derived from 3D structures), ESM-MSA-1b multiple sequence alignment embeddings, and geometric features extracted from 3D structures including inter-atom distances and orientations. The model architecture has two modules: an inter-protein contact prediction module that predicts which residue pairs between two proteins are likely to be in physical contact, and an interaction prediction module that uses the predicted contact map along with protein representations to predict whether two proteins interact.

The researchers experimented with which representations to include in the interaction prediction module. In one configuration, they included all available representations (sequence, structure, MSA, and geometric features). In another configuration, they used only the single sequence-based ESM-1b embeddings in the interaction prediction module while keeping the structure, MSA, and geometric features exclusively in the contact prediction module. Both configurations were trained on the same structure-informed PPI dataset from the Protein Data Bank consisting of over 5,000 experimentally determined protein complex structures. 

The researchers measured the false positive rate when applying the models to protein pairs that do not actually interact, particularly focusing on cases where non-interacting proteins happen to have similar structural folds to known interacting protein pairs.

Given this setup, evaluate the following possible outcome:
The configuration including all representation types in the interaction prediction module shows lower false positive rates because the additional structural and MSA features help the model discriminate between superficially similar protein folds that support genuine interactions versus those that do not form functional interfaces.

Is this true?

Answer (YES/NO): NO